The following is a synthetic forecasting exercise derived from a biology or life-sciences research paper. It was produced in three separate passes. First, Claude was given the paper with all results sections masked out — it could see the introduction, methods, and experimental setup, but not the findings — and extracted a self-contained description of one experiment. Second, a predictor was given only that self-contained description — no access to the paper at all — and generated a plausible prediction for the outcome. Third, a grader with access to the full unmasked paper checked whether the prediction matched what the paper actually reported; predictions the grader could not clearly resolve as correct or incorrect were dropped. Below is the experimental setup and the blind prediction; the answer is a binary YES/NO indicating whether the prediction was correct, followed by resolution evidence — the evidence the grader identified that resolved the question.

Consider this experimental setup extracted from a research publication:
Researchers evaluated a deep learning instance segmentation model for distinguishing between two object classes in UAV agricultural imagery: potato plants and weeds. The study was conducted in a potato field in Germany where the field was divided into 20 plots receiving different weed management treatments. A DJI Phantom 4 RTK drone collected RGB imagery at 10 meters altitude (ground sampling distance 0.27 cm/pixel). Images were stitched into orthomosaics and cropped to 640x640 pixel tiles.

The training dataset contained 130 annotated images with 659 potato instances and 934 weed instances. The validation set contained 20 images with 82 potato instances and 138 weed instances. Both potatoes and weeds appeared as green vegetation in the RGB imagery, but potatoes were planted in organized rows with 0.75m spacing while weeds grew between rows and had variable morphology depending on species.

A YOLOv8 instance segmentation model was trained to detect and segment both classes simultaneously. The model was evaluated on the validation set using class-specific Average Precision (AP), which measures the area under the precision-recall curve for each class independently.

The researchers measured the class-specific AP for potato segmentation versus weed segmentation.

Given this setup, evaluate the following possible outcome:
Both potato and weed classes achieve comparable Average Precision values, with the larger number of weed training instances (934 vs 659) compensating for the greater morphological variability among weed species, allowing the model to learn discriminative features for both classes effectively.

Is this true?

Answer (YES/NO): NO